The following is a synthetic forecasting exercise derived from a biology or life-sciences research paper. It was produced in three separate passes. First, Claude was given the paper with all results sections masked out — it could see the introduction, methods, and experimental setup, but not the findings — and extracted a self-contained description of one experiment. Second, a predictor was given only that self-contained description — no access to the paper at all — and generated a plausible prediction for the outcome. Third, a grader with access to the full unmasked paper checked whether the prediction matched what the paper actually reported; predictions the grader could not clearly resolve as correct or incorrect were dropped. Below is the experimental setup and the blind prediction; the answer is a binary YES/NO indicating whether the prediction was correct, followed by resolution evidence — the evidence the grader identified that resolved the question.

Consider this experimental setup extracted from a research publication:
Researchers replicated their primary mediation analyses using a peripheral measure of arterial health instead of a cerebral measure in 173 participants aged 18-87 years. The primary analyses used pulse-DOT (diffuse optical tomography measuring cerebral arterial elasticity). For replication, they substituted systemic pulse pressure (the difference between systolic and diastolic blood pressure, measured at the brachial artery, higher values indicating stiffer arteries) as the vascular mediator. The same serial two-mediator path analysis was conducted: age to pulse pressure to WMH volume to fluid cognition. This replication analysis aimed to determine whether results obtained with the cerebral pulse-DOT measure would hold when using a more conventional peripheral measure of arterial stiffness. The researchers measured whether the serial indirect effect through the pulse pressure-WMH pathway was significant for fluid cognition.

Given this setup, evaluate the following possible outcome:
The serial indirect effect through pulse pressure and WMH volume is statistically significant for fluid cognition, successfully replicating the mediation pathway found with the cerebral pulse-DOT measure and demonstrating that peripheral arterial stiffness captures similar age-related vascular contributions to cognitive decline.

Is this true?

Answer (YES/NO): YES